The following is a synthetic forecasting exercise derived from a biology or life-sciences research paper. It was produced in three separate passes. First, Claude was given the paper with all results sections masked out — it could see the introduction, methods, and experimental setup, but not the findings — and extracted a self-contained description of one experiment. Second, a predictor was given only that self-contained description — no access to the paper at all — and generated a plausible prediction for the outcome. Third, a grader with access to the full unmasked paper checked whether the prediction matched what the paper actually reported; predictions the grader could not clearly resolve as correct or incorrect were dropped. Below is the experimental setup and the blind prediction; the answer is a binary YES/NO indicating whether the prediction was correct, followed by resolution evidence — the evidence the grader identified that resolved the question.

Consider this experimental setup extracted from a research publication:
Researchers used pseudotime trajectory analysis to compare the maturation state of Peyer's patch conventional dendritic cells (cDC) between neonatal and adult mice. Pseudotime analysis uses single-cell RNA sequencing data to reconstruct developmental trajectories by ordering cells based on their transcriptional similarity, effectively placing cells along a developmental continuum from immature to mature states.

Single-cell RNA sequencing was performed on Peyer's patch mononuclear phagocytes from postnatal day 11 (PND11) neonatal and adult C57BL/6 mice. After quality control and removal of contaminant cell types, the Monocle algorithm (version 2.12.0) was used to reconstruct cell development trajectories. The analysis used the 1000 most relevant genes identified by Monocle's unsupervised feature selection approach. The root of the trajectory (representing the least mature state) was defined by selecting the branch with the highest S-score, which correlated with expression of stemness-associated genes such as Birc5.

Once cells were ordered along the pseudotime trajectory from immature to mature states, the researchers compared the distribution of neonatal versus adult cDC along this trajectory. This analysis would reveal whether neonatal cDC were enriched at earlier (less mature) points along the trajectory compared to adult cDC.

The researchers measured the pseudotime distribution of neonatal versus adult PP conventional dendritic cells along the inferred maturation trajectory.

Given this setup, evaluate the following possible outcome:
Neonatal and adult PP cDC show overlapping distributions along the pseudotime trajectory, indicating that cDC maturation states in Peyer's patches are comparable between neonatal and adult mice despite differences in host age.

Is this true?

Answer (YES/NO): NO